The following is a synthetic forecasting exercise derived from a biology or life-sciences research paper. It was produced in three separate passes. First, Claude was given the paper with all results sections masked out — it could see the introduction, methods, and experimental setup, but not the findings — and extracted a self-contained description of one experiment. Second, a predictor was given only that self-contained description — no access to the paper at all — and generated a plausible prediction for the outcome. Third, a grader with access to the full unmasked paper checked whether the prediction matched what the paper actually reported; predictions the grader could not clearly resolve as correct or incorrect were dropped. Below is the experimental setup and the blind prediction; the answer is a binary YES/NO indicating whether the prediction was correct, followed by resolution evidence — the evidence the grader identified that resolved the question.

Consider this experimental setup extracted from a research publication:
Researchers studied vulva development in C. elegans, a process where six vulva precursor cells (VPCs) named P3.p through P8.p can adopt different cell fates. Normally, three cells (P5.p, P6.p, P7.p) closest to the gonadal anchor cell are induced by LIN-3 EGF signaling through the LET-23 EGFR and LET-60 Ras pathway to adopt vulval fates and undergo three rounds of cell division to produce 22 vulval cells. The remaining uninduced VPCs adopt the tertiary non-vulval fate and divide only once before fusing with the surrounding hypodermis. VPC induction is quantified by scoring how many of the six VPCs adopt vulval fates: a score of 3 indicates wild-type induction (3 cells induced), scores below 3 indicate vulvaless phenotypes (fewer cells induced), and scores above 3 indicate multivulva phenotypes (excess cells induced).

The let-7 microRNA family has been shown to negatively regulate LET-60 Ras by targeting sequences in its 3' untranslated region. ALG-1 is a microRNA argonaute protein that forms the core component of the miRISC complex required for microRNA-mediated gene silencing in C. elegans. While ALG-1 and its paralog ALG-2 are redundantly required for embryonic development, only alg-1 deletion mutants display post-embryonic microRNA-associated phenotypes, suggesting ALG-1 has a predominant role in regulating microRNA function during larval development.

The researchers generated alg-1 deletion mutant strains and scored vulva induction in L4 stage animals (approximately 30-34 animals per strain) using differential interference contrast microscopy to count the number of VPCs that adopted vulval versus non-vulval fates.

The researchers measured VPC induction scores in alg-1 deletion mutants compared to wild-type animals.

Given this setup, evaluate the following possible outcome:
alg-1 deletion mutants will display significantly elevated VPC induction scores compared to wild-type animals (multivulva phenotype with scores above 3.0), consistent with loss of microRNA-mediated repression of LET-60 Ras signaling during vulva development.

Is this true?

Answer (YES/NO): NO